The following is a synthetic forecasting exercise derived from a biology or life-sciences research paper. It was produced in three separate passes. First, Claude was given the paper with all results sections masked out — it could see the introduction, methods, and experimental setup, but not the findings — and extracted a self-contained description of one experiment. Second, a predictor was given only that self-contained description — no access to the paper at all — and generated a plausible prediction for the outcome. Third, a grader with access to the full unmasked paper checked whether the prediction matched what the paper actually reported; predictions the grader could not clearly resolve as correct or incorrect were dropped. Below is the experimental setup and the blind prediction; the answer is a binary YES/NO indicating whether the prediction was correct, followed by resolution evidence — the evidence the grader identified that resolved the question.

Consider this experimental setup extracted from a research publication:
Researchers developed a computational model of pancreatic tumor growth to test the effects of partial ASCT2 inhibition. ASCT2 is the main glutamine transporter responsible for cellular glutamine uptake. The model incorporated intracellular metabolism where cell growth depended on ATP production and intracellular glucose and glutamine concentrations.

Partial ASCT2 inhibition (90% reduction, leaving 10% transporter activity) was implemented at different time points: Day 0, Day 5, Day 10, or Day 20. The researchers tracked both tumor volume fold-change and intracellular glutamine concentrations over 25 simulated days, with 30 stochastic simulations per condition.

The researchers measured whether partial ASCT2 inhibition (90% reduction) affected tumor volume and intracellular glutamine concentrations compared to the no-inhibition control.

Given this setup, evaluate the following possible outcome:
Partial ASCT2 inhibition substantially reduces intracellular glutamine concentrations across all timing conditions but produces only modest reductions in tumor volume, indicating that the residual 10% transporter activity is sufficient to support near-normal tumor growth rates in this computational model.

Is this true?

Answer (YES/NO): NO